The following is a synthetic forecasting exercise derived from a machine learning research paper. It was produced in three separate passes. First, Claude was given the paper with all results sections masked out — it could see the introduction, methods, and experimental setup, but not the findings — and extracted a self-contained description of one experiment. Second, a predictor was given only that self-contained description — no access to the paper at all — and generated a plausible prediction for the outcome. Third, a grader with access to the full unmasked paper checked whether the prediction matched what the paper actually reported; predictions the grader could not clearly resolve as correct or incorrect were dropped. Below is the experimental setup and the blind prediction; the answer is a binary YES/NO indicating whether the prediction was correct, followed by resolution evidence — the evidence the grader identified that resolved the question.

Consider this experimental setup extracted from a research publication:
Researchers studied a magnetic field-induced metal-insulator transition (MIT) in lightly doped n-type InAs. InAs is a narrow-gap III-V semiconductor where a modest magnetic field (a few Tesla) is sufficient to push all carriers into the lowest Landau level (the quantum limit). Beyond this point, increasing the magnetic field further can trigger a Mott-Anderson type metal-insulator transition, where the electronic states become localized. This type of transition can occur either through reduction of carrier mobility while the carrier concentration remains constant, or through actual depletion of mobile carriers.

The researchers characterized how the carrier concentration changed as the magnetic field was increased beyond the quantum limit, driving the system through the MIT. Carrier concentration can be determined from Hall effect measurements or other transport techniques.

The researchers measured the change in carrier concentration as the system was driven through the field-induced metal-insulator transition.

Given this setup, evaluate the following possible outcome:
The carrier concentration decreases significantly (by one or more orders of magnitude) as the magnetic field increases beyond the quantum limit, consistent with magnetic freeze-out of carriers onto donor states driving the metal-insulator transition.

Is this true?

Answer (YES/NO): YES